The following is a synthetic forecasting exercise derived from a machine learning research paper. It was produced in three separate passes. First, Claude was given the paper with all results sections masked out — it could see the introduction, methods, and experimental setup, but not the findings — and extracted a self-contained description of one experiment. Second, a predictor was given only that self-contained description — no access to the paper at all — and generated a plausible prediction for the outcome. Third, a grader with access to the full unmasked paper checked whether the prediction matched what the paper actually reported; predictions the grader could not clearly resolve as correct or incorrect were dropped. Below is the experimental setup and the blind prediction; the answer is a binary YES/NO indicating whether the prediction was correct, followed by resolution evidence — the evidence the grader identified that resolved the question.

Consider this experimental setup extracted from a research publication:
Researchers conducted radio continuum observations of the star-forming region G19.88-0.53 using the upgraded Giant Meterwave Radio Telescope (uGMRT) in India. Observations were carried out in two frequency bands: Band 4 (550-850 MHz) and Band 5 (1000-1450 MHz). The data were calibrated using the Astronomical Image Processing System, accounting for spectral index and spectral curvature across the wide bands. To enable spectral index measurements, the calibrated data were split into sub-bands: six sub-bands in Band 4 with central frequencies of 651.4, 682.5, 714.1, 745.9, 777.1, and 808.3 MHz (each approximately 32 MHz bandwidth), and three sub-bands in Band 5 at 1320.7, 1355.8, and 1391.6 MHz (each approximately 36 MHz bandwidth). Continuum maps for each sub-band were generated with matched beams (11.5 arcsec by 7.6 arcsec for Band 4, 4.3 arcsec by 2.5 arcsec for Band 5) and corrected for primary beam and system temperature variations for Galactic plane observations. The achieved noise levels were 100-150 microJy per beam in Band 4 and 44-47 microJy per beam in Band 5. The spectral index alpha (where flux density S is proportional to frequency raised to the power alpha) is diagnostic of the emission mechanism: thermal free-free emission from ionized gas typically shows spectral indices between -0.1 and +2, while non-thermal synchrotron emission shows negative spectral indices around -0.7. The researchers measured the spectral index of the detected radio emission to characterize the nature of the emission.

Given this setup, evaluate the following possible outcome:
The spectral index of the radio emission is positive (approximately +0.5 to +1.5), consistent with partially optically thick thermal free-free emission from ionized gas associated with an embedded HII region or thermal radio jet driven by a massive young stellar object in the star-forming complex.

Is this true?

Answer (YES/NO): YES